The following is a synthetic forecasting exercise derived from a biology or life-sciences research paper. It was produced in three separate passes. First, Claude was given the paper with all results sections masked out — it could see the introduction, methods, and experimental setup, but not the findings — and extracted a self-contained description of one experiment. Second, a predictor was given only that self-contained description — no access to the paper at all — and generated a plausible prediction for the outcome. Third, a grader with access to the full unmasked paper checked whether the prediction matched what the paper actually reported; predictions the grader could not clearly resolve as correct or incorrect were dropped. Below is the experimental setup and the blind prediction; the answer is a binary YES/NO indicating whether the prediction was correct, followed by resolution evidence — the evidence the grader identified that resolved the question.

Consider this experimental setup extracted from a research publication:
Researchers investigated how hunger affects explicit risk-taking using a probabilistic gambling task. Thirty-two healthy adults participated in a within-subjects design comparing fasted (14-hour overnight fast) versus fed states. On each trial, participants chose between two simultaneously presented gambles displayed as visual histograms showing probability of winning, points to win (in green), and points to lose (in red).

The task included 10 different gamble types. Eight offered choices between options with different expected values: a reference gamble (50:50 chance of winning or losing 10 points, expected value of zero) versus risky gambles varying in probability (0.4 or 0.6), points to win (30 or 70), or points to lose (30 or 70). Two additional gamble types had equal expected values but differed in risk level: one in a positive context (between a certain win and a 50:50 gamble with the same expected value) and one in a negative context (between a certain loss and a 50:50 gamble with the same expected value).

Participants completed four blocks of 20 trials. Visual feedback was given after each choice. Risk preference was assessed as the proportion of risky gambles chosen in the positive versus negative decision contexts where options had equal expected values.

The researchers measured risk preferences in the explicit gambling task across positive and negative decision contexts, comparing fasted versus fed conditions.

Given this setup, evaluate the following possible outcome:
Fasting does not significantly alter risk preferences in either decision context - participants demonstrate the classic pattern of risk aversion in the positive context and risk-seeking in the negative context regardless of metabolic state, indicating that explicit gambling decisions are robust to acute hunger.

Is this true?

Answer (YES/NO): YES